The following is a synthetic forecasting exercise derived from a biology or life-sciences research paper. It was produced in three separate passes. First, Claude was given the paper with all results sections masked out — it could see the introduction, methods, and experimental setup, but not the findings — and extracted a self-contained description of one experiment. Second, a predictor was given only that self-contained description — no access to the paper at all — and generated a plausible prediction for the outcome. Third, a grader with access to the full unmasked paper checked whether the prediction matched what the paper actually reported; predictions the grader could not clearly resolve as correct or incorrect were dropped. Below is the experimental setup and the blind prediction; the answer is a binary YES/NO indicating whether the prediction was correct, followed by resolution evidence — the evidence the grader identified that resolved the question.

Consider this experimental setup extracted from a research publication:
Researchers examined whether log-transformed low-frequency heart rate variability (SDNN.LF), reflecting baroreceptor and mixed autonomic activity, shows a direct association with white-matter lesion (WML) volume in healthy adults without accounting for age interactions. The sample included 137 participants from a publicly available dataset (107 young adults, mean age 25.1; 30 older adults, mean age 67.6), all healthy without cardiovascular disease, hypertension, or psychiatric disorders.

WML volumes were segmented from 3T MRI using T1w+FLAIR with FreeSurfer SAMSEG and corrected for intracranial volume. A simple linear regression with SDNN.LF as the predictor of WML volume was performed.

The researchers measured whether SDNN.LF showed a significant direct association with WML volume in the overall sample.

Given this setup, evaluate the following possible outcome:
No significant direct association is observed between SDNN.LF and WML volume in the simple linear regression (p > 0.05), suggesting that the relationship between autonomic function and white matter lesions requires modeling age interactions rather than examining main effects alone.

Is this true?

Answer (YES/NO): NO